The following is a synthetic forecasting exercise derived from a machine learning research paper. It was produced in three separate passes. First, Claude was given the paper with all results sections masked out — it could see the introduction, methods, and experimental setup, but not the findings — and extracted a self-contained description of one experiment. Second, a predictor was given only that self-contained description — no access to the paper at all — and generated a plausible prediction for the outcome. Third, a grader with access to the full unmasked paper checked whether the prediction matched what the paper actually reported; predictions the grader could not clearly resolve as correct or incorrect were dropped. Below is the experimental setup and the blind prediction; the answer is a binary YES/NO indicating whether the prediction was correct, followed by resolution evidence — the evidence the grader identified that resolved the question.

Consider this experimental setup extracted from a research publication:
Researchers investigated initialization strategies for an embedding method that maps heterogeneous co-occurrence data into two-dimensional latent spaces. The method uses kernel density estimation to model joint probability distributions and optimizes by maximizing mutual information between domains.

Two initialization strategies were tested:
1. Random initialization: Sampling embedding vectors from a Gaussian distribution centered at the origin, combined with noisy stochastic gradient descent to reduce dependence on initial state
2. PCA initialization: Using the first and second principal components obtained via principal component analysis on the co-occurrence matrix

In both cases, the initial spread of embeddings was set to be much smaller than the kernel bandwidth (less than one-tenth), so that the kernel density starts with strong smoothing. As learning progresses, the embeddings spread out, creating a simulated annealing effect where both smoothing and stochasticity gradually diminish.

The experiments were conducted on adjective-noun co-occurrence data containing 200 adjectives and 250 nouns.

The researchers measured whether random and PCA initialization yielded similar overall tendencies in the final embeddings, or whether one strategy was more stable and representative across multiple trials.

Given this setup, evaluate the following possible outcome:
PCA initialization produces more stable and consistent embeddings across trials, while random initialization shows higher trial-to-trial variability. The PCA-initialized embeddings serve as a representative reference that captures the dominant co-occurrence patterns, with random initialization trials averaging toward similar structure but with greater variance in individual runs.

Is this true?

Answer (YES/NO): YES